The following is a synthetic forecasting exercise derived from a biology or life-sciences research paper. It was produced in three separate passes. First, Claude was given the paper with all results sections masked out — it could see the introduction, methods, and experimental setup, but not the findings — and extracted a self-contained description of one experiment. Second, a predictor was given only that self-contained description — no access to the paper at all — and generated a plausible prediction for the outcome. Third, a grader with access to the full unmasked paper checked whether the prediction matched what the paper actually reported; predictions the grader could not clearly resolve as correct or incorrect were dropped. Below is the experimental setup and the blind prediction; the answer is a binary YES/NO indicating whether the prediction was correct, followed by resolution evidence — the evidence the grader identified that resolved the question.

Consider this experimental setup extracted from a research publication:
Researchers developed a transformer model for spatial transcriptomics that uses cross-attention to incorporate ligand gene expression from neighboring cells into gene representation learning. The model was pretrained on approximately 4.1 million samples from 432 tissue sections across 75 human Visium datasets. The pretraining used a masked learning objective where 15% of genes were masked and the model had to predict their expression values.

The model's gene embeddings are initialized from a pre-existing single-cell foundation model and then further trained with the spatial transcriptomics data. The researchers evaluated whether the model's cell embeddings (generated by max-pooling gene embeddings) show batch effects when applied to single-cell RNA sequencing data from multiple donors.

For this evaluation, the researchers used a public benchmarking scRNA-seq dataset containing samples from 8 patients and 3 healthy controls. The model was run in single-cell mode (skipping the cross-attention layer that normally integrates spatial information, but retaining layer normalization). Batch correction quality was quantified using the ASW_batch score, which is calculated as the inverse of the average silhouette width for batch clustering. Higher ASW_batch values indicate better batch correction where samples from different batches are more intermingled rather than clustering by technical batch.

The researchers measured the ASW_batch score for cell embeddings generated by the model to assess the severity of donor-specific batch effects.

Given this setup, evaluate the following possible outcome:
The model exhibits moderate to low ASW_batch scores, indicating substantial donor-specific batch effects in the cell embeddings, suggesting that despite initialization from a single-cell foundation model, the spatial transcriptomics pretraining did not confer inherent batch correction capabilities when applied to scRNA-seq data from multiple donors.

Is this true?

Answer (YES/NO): NO